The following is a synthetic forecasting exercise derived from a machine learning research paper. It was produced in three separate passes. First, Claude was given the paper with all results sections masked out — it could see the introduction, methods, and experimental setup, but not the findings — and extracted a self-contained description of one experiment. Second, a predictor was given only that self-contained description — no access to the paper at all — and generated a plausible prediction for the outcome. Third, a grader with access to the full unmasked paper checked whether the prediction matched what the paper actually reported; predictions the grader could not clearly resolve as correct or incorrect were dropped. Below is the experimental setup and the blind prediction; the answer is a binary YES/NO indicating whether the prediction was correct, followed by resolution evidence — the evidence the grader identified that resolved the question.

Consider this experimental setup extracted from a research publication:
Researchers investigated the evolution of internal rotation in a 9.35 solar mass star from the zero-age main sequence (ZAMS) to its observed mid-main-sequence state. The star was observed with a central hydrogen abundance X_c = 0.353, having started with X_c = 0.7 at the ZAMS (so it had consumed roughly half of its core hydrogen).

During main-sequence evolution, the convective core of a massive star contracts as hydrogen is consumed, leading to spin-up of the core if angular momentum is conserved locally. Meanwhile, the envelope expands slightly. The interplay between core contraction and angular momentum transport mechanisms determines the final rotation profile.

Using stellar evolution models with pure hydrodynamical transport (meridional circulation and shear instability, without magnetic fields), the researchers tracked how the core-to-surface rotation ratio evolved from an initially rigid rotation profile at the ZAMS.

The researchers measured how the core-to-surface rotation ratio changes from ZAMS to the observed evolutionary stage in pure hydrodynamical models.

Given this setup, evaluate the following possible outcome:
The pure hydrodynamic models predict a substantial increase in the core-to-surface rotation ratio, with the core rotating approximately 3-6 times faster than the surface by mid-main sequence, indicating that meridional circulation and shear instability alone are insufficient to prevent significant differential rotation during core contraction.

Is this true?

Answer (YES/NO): YES